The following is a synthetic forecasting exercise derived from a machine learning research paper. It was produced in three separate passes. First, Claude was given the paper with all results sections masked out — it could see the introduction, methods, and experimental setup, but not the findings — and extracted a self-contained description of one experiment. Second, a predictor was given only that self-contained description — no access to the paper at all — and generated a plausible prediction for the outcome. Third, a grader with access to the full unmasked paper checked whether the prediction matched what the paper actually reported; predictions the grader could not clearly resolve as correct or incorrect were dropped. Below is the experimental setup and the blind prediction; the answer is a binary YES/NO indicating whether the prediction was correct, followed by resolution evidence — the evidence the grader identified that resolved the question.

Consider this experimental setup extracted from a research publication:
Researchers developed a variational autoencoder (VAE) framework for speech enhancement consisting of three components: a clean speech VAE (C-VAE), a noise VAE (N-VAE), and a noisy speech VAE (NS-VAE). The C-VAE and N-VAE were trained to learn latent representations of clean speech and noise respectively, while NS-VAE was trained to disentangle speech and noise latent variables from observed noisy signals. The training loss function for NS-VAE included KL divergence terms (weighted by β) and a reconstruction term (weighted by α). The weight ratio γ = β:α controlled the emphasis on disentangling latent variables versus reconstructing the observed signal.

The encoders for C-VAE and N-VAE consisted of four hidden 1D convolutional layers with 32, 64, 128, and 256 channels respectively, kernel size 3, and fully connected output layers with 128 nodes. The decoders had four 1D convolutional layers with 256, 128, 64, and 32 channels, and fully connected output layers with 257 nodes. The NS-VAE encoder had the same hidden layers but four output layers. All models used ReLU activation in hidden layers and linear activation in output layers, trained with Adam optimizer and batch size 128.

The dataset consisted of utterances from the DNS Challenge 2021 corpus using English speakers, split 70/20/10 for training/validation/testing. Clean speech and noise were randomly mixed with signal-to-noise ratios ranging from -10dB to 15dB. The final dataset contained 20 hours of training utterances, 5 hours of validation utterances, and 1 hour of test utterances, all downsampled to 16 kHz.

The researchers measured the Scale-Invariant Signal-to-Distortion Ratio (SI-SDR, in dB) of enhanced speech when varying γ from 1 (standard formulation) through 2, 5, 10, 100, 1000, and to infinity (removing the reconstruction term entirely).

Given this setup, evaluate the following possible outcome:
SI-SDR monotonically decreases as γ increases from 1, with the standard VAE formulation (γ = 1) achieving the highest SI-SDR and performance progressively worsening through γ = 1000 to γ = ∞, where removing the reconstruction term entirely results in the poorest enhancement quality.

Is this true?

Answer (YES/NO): NO